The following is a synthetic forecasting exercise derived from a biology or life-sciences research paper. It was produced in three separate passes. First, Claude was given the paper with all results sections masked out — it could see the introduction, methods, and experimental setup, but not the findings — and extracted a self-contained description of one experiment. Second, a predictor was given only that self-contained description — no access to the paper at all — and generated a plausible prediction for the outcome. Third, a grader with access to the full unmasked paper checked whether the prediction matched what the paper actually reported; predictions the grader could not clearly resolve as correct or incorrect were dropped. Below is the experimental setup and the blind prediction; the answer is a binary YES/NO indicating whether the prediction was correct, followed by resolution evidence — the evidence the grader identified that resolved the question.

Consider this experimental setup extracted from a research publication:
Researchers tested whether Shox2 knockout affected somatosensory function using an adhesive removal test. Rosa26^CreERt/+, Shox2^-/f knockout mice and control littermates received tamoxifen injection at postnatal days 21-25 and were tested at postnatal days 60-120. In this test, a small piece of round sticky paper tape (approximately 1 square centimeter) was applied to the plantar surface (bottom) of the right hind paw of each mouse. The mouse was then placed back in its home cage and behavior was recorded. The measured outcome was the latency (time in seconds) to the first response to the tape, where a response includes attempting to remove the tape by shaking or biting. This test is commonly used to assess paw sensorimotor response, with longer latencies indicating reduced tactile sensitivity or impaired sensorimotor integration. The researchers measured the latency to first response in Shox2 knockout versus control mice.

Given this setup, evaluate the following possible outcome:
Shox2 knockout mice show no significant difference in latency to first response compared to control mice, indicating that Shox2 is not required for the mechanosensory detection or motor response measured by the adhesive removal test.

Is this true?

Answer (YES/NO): NO